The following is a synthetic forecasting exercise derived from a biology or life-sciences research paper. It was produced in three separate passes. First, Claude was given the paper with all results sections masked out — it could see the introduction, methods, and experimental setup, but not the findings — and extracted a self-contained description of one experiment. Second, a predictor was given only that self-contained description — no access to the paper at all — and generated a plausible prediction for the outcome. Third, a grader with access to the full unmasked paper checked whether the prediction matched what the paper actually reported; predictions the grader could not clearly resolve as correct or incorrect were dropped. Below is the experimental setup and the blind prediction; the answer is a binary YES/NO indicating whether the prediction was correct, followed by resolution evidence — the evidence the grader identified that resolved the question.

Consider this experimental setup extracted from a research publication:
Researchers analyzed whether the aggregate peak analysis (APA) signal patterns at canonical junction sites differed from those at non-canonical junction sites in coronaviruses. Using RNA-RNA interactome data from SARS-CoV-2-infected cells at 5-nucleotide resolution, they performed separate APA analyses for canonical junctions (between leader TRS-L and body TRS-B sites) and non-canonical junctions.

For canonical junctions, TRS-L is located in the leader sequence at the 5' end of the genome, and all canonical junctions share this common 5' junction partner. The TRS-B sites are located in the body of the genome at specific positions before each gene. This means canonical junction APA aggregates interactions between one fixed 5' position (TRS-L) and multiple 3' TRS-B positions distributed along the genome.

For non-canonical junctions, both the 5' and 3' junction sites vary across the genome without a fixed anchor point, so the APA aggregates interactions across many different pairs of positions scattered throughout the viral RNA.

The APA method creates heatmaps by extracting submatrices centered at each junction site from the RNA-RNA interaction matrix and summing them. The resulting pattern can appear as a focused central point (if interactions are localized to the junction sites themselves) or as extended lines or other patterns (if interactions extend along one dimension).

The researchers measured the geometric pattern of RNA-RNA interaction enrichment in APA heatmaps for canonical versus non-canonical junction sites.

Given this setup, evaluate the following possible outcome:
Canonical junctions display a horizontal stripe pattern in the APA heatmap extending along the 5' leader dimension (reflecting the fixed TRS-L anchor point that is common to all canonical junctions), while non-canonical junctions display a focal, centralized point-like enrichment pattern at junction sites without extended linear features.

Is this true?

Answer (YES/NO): NO